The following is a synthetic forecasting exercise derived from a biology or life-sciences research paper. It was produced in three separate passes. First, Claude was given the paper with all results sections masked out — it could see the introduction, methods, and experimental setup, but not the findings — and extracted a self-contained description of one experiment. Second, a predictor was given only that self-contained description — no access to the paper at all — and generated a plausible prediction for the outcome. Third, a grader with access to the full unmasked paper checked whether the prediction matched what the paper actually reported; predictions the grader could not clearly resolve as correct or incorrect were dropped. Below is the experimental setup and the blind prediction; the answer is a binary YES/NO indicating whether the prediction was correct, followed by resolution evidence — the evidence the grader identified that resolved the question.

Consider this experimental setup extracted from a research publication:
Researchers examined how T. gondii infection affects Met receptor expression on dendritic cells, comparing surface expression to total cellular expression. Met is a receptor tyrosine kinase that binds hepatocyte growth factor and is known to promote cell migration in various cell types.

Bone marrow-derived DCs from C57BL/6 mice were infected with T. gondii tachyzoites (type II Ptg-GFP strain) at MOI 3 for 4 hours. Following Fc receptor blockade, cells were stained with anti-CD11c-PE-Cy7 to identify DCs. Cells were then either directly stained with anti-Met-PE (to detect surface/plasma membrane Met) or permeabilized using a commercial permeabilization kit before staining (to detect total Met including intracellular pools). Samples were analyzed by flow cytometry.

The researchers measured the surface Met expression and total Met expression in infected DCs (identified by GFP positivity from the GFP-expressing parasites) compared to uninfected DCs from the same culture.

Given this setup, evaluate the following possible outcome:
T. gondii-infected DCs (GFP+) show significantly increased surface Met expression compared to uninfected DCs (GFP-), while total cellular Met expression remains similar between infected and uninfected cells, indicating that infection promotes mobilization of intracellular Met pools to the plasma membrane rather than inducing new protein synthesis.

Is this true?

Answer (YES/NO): NO